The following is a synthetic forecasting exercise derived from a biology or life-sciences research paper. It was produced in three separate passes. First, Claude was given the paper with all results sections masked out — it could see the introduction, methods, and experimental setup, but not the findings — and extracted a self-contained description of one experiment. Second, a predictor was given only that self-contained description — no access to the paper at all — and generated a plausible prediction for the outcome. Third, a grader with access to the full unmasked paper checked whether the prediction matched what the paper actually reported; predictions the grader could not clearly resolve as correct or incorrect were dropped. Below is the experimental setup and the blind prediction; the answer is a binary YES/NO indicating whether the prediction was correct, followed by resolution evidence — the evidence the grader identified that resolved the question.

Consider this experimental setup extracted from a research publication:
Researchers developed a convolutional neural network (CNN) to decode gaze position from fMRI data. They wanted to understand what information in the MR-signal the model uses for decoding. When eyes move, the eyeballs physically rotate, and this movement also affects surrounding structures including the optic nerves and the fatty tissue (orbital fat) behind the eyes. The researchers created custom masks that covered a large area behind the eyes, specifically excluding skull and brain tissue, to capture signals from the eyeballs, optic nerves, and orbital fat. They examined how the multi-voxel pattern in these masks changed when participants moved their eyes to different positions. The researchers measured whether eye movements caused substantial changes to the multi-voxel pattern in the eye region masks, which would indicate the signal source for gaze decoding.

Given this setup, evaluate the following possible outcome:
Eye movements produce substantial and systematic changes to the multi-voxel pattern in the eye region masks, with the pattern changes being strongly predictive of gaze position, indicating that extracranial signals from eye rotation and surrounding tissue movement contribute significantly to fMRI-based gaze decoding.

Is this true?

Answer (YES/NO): YES